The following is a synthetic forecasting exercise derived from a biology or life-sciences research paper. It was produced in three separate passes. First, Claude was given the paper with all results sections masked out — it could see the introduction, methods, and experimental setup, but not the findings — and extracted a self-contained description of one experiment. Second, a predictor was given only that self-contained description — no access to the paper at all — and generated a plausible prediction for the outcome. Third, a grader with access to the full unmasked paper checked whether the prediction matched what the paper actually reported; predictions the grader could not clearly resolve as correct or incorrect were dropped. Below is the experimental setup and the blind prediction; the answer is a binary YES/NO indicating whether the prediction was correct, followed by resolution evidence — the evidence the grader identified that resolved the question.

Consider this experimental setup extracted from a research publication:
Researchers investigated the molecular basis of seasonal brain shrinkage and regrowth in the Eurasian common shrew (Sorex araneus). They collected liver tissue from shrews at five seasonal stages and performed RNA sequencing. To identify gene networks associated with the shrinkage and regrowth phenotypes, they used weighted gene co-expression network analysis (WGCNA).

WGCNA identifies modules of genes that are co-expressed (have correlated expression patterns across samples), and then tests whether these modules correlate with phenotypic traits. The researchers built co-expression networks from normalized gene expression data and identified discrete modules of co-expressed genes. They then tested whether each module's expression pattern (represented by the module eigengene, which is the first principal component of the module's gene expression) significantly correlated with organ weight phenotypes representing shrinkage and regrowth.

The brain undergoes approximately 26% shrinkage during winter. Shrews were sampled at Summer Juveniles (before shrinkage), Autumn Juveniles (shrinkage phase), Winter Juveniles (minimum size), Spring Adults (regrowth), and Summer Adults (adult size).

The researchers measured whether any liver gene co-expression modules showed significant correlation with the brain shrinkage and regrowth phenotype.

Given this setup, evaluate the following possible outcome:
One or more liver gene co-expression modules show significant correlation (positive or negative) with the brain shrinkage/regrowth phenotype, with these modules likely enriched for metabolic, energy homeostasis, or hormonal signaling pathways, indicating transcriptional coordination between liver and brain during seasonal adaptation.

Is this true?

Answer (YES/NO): NO